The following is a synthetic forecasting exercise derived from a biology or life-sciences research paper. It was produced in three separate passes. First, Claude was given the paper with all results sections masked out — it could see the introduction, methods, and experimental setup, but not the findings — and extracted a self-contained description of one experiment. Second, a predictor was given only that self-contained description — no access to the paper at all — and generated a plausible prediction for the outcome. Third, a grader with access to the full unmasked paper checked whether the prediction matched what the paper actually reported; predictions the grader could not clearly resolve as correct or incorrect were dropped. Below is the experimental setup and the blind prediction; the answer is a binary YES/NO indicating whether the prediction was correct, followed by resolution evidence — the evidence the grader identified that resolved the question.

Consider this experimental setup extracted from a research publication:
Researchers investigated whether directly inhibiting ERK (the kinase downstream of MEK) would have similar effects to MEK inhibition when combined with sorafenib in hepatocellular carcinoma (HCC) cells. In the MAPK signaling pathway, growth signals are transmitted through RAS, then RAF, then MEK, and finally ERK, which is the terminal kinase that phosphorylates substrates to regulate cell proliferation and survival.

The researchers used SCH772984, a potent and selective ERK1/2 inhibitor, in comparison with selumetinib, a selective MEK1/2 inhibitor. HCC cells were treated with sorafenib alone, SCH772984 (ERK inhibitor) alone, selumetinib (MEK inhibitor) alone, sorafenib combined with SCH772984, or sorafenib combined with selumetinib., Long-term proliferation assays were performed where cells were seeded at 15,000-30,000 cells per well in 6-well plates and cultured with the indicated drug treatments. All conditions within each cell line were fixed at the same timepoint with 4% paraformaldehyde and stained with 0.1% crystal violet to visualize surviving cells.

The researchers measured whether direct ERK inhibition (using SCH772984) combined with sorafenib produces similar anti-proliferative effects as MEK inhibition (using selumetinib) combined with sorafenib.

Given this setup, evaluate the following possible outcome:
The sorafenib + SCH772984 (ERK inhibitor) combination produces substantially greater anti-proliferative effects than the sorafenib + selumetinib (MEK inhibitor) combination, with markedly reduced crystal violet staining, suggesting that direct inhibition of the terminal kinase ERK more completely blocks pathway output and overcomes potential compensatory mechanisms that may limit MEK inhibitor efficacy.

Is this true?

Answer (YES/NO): NO